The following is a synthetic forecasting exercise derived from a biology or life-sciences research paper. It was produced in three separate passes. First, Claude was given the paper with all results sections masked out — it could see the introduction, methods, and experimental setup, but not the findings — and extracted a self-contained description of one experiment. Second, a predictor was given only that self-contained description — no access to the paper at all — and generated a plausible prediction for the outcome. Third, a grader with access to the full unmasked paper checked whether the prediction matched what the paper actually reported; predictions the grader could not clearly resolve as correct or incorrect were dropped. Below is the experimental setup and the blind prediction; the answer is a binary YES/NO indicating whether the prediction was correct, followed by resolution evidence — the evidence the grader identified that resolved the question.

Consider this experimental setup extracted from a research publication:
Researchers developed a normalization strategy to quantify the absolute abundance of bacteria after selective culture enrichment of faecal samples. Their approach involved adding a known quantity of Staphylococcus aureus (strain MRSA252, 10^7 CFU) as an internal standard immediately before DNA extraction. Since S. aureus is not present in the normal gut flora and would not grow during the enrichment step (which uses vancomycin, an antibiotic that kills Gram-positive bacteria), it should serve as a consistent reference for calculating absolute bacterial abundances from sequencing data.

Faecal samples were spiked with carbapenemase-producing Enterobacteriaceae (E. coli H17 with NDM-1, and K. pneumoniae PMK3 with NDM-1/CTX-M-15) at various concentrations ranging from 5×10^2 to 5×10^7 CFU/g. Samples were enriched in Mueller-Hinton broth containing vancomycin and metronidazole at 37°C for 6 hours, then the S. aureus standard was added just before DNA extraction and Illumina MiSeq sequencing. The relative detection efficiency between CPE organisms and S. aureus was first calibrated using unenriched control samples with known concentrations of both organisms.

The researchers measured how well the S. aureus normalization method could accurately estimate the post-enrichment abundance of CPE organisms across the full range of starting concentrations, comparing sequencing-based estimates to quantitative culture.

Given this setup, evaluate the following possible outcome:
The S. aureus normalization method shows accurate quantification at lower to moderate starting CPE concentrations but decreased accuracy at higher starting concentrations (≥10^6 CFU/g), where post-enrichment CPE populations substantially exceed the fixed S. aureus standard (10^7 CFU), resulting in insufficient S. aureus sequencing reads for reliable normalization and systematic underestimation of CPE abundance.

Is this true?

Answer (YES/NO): YES